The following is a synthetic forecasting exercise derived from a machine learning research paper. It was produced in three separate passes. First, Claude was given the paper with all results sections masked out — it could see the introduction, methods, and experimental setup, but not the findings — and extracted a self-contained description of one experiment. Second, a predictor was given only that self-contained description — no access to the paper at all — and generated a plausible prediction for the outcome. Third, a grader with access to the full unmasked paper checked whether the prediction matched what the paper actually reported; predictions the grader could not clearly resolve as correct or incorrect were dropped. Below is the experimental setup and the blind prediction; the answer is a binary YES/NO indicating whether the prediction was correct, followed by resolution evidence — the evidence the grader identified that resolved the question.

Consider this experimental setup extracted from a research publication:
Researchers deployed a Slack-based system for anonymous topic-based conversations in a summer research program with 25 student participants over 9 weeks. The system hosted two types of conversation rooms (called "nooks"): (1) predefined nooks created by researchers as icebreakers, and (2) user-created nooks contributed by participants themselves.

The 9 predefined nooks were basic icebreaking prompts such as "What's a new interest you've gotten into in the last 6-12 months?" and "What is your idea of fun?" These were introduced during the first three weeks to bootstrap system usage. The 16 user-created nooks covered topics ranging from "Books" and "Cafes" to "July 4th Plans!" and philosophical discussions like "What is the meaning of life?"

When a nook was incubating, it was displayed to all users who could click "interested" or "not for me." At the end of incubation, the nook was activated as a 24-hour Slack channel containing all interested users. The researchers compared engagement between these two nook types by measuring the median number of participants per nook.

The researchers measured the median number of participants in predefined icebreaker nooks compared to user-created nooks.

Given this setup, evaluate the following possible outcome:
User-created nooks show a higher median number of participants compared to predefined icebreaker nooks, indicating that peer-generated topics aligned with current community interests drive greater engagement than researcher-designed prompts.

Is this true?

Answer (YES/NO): YES